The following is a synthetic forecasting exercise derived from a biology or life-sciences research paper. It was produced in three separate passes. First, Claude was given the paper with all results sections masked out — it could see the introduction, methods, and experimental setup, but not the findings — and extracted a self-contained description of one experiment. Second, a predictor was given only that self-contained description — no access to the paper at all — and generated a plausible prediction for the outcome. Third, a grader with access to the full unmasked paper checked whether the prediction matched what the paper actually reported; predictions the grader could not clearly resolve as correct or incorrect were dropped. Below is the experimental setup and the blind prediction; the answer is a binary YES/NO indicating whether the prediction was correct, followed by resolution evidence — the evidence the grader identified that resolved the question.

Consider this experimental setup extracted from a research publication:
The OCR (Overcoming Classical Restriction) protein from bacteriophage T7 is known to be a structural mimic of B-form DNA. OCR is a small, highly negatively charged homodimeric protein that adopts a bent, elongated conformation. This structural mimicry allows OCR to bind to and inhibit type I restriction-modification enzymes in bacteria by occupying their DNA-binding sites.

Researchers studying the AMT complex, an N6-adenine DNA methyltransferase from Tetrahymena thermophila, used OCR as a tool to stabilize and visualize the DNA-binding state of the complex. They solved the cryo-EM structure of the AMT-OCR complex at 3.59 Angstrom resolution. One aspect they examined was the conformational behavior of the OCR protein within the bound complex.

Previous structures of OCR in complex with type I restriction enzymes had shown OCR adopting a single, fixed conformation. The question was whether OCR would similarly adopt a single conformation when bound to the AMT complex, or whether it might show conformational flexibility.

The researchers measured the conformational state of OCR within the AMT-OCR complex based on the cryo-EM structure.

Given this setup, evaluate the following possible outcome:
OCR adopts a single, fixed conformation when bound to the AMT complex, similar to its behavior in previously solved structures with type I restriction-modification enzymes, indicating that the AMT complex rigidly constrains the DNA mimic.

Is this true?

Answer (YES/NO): NO